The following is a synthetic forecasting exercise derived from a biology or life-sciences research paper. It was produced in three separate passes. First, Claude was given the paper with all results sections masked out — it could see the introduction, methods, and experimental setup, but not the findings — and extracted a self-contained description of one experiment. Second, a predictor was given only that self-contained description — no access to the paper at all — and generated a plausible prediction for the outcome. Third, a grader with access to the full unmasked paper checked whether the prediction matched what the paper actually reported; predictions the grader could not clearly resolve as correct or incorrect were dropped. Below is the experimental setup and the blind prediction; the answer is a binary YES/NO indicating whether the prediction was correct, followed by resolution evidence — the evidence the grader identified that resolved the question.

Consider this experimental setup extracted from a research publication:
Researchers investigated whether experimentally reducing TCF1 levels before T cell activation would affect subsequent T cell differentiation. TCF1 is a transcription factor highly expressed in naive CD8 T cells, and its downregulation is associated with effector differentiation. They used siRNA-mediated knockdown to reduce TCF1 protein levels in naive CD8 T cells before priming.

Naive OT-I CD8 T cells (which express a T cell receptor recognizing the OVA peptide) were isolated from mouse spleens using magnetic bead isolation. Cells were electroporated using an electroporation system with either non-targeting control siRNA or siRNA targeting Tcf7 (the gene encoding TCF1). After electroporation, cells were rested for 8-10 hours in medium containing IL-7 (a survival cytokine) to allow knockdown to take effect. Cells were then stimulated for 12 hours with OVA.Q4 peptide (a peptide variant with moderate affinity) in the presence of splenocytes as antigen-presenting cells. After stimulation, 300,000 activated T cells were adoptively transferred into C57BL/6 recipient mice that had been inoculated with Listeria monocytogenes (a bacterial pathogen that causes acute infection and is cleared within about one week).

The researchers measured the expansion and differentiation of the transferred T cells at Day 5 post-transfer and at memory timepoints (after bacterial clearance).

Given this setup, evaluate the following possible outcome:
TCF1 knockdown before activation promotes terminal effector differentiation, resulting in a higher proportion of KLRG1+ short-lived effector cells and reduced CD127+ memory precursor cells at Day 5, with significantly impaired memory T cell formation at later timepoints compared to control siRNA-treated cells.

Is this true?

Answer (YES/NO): NO